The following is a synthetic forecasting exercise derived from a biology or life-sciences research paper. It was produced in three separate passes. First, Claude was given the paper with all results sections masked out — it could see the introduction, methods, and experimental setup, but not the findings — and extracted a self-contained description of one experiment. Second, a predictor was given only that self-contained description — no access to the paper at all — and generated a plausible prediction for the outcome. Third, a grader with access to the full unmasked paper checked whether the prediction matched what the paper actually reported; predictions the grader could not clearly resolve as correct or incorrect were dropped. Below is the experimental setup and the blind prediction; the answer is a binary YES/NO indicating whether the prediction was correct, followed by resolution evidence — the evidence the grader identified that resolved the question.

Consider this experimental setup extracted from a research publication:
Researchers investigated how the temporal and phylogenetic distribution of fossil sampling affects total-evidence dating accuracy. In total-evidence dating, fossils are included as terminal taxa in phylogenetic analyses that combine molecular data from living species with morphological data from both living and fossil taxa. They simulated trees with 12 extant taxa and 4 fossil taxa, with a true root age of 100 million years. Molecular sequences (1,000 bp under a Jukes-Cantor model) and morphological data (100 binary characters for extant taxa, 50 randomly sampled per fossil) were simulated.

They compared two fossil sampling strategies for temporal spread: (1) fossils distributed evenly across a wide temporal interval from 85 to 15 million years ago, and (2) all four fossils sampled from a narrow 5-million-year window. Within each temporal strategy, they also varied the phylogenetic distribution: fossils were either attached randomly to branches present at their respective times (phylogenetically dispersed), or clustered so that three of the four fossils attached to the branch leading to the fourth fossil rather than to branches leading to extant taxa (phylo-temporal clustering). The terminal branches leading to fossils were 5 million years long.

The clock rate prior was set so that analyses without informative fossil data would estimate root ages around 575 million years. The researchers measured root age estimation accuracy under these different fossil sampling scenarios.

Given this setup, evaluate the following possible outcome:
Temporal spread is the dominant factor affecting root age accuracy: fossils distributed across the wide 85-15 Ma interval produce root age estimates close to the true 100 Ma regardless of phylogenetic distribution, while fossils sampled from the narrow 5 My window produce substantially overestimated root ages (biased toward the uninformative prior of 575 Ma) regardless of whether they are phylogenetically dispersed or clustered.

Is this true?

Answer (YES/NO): NO